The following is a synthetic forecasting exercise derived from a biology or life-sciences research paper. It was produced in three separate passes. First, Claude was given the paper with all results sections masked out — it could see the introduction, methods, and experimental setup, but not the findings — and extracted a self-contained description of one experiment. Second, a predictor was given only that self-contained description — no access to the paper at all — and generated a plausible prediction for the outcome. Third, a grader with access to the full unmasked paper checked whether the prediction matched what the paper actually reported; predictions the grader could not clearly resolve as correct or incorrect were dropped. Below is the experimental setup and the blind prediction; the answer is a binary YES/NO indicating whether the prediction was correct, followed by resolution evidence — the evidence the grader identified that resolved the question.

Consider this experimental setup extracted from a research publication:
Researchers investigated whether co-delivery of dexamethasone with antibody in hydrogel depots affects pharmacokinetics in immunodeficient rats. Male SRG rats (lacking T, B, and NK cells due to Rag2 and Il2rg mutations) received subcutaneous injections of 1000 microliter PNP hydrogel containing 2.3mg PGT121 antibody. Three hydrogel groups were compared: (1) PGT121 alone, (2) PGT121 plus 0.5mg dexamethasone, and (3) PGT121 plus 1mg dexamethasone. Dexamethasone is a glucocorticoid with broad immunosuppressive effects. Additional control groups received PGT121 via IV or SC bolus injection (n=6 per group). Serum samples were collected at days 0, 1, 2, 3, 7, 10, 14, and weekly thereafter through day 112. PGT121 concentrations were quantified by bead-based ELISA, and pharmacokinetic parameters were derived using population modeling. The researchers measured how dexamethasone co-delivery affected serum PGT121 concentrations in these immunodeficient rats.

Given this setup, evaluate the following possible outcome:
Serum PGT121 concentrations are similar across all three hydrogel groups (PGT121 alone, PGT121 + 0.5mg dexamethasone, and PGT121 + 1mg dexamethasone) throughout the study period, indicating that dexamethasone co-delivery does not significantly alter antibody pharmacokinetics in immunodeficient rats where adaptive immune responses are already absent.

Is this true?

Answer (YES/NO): NO